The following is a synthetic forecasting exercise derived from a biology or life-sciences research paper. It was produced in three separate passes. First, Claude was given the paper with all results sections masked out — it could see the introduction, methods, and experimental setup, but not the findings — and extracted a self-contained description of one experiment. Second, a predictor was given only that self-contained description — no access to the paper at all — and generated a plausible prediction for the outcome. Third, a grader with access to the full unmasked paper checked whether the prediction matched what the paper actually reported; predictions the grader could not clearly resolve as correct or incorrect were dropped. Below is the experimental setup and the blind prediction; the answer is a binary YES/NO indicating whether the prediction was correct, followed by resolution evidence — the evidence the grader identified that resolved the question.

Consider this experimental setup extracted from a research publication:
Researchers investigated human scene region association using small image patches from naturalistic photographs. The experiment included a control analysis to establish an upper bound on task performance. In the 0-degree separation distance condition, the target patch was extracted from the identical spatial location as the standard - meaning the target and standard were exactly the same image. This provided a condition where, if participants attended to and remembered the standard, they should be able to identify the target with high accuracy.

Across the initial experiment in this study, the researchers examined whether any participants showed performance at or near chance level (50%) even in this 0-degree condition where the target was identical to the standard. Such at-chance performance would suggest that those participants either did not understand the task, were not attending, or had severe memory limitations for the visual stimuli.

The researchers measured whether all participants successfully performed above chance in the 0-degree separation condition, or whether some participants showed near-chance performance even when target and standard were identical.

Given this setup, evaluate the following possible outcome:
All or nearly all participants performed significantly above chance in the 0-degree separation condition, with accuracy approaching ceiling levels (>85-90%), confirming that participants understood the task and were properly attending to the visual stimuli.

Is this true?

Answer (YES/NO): NO